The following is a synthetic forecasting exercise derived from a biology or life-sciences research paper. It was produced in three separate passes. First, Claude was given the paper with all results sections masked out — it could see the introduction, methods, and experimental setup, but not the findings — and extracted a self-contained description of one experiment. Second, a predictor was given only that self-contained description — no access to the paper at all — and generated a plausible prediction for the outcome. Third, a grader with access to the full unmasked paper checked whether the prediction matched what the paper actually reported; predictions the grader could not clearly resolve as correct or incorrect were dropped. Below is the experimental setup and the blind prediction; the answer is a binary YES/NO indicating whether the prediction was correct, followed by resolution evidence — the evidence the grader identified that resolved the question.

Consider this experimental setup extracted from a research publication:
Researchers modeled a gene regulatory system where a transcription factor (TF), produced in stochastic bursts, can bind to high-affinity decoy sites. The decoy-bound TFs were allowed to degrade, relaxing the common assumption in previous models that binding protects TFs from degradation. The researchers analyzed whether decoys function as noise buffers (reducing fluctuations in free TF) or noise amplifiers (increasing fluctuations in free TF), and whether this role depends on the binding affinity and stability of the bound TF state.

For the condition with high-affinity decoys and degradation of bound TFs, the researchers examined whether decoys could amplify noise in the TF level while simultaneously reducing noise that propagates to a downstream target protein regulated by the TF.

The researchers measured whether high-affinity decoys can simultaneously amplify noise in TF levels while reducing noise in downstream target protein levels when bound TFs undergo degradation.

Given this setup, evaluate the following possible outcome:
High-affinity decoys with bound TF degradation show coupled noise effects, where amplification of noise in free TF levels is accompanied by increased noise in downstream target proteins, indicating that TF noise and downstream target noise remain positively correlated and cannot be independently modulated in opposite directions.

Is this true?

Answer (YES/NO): NO